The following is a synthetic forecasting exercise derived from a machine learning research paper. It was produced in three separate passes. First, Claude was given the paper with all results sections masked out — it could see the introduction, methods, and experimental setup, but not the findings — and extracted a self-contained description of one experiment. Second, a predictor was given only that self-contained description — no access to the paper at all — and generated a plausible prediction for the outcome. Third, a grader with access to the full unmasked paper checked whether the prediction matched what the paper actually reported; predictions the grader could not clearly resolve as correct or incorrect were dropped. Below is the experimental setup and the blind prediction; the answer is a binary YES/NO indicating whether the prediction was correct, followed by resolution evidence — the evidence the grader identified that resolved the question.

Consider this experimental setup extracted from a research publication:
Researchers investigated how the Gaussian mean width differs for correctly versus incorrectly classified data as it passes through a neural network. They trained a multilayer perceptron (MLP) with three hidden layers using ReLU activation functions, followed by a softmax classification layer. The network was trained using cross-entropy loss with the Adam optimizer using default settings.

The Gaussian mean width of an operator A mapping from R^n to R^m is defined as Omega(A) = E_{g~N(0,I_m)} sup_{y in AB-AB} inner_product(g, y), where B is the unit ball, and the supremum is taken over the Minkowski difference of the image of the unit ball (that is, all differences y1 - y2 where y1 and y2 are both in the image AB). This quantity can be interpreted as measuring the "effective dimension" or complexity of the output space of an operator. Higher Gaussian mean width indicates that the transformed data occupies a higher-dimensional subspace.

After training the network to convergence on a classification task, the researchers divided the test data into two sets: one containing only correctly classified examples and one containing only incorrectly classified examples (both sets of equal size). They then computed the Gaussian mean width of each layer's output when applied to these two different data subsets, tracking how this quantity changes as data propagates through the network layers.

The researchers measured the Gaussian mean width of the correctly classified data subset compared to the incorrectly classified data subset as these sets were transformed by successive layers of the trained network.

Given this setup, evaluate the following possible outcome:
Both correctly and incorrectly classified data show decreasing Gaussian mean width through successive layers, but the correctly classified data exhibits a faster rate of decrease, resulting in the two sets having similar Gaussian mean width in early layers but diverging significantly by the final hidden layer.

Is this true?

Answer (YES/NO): NO